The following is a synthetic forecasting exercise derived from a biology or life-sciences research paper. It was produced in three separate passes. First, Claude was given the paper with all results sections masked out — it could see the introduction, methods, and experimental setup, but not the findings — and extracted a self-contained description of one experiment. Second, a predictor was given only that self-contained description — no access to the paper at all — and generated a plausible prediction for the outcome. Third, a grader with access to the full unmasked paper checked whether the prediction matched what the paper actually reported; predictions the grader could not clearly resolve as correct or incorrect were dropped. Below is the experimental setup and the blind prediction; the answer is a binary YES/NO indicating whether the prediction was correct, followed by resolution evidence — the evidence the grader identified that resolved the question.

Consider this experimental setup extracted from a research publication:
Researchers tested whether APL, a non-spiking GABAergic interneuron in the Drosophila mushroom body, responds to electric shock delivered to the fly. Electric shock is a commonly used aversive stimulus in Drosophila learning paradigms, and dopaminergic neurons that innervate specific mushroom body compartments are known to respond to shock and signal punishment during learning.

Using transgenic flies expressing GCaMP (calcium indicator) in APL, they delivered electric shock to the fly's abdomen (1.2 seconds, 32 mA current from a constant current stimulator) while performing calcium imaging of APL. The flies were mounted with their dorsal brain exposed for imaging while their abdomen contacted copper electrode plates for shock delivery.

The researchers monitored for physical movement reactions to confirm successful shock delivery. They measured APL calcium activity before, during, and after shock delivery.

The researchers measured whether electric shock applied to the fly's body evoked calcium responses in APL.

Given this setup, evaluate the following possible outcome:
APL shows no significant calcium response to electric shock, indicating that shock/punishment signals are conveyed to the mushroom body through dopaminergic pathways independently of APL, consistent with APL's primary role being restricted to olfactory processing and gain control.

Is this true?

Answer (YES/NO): NO